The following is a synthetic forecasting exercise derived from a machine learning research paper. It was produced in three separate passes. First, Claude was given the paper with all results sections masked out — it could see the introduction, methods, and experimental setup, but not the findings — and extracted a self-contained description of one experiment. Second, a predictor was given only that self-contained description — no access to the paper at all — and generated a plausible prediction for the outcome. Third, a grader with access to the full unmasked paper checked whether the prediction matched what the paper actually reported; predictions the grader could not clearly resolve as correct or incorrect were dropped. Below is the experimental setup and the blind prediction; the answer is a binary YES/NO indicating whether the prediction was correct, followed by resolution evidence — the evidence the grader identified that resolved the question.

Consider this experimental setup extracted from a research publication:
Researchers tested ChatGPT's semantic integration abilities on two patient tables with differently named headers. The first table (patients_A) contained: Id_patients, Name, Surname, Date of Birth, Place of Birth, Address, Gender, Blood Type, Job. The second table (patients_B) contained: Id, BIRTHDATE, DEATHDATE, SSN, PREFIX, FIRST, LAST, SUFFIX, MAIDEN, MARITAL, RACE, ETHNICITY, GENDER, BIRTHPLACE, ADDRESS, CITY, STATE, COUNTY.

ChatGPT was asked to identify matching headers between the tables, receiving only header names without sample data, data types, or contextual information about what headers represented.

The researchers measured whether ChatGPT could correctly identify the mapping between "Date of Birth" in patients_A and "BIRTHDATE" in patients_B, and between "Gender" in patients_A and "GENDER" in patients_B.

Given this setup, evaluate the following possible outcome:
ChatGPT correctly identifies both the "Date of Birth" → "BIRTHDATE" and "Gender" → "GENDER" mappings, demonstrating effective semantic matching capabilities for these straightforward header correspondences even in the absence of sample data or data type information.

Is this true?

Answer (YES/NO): YES